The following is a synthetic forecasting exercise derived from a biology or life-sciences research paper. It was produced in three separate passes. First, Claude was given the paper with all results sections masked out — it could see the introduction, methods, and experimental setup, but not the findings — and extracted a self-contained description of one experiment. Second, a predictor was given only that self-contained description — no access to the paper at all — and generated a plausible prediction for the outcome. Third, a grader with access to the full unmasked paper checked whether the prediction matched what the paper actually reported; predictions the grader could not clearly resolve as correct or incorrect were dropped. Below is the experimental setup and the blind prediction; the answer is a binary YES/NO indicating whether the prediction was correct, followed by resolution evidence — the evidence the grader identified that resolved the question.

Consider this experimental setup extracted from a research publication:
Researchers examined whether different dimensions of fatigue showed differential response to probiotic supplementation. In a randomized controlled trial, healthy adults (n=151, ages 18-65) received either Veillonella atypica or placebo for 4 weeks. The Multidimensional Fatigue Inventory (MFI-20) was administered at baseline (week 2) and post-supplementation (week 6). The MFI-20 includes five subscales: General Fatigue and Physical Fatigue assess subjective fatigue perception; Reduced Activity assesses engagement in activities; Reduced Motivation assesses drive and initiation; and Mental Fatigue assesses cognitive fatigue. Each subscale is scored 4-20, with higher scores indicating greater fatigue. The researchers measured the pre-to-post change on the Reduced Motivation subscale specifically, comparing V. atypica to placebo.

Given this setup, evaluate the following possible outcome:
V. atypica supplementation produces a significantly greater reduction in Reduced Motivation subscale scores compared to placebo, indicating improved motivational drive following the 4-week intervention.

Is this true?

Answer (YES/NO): NO